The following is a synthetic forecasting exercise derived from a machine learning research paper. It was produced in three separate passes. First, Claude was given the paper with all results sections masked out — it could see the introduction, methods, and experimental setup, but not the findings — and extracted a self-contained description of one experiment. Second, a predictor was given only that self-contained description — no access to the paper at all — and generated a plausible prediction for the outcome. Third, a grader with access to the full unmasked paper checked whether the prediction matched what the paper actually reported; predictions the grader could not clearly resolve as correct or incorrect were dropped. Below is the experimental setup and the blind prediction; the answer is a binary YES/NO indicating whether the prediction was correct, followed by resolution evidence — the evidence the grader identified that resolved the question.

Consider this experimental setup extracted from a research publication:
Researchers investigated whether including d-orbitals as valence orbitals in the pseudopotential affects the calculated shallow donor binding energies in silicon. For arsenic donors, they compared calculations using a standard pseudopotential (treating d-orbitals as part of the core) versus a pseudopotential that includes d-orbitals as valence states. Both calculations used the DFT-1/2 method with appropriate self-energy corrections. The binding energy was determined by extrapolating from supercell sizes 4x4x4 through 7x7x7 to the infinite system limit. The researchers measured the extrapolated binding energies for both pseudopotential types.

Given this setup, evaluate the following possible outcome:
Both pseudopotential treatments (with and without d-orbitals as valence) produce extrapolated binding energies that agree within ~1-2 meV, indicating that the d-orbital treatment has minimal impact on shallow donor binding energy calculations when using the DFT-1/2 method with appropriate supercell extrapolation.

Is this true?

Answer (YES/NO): YES